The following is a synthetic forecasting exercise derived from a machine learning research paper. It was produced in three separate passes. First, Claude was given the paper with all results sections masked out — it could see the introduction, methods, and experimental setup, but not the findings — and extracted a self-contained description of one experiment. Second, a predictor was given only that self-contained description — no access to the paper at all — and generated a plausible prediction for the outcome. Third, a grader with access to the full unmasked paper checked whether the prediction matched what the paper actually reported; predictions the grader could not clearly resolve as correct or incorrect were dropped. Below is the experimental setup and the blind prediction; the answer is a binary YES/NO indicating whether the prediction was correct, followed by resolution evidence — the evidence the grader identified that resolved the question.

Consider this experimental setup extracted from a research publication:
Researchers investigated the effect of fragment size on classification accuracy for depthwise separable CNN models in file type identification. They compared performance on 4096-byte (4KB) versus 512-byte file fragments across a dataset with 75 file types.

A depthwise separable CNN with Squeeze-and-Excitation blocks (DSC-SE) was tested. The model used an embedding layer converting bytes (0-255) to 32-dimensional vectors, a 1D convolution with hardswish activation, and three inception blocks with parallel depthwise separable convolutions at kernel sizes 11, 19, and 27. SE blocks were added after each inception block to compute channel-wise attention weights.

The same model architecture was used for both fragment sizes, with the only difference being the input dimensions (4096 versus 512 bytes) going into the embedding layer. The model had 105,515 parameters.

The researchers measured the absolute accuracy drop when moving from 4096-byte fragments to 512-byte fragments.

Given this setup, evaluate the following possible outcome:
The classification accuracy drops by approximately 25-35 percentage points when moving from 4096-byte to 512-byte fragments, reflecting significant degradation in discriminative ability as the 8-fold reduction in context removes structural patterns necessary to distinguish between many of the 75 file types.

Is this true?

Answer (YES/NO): NO